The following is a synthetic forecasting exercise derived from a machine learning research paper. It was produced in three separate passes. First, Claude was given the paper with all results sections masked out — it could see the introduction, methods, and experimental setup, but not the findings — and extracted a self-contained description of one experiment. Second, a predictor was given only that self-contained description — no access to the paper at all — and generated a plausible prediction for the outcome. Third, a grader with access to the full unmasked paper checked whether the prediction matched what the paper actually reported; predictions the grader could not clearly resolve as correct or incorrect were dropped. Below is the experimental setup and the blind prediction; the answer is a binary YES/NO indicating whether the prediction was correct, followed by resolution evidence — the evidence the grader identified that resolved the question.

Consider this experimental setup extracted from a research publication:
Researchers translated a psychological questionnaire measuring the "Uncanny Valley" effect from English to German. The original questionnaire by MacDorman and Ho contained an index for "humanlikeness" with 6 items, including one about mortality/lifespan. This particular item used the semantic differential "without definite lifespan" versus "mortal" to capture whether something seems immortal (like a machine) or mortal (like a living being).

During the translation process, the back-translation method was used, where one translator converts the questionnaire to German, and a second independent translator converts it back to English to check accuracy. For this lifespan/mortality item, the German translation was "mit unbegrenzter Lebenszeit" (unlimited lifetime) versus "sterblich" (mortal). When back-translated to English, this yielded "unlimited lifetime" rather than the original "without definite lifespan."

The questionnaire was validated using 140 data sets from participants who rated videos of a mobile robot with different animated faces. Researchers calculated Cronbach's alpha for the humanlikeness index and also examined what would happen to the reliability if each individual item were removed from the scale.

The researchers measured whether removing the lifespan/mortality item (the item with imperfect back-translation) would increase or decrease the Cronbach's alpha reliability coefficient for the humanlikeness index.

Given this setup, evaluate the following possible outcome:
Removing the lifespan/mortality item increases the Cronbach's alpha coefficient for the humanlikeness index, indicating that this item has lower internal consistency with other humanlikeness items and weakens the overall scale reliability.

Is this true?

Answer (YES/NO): YES